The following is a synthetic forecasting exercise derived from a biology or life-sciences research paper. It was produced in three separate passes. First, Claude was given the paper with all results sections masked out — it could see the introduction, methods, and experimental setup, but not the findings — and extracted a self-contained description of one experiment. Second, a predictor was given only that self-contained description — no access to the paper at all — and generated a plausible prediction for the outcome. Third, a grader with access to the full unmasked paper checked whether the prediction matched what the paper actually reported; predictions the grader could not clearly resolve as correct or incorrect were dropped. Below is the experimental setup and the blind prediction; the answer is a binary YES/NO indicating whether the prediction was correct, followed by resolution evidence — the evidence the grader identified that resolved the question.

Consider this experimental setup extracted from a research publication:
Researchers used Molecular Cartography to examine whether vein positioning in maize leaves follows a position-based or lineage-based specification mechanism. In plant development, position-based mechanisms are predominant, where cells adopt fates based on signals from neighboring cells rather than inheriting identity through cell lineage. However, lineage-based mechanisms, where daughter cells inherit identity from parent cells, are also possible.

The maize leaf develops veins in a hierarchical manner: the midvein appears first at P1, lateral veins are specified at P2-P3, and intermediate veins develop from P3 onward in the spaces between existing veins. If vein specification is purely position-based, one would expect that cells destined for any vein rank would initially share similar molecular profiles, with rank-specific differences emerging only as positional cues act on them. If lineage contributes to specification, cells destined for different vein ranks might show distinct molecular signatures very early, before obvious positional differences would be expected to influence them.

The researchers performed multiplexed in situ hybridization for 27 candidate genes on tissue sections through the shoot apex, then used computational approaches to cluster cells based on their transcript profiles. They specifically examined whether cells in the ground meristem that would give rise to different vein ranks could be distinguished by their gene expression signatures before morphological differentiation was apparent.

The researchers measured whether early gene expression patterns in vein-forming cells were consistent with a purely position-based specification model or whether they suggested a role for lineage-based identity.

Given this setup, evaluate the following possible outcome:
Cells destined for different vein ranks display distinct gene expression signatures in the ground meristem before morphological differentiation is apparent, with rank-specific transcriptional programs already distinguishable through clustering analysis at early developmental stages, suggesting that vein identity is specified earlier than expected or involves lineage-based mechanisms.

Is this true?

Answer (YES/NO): YES